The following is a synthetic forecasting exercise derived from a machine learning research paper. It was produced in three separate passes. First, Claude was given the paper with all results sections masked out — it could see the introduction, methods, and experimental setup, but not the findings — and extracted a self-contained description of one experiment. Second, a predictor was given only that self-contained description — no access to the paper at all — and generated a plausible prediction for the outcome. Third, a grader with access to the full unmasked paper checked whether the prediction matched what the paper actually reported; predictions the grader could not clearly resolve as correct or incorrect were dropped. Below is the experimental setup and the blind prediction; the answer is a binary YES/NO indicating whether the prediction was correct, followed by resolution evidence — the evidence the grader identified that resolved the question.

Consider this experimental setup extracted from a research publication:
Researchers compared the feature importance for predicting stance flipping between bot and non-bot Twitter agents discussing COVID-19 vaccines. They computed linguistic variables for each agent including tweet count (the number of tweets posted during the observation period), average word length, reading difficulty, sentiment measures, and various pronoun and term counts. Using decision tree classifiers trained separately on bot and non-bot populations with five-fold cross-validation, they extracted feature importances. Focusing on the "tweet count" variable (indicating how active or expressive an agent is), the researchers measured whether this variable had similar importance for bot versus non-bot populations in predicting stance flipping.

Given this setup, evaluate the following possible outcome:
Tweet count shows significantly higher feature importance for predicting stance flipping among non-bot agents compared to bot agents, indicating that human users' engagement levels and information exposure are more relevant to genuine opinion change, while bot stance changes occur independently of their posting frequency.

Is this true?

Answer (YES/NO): NO